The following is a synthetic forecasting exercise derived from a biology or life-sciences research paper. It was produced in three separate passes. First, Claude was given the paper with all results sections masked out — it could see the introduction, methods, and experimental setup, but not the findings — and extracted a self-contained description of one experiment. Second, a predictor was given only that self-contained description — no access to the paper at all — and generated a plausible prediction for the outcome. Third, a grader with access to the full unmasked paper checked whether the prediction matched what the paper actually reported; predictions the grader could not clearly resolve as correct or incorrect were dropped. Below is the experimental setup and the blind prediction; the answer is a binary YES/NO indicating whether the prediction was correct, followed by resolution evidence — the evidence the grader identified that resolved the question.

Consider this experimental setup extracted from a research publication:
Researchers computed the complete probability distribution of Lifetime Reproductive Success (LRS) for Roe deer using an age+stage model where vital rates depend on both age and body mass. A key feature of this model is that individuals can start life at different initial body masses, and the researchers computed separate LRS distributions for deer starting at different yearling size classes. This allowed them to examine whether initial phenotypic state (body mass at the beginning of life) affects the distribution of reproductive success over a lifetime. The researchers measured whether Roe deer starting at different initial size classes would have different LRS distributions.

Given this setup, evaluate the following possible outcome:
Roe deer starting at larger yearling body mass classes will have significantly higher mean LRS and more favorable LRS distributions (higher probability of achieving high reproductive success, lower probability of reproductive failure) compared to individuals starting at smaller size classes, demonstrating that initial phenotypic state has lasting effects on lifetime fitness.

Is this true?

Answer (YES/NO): YES